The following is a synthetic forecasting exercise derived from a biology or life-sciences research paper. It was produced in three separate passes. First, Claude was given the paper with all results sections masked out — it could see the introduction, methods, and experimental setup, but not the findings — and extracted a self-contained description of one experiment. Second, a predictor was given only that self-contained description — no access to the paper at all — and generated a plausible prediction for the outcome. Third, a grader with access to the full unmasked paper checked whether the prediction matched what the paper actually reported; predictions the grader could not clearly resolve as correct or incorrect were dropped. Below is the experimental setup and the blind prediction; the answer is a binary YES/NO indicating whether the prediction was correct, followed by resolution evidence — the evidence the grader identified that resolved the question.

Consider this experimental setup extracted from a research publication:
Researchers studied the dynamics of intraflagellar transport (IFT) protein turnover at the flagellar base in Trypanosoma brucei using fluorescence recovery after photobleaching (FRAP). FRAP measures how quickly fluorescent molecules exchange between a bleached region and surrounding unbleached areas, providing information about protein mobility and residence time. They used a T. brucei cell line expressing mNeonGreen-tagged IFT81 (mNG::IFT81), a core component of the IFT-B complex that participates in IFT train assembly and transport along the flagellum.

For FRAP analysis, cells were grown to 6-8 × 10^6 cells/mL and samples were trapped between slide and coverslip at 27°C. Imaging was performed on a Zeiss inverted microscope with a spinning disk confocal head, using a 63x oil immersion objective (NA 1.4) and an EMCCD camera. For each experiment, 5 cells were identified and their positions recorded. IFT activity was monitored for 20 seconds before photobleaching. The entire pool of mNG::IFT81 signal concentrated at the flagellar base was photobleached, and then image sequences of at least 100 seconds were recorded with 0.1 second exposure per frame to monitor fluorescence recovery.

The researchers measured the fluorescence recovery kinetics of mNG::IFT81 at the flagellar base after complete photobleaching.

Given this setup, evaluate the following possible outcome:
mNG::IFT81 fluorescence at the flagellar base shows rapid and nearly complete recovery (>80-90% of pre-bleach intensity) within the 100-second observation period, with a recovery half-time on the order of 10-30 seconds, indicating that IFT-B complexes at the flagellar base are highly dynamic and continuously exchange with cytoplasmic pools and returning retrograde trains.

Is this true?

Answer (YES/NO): NO